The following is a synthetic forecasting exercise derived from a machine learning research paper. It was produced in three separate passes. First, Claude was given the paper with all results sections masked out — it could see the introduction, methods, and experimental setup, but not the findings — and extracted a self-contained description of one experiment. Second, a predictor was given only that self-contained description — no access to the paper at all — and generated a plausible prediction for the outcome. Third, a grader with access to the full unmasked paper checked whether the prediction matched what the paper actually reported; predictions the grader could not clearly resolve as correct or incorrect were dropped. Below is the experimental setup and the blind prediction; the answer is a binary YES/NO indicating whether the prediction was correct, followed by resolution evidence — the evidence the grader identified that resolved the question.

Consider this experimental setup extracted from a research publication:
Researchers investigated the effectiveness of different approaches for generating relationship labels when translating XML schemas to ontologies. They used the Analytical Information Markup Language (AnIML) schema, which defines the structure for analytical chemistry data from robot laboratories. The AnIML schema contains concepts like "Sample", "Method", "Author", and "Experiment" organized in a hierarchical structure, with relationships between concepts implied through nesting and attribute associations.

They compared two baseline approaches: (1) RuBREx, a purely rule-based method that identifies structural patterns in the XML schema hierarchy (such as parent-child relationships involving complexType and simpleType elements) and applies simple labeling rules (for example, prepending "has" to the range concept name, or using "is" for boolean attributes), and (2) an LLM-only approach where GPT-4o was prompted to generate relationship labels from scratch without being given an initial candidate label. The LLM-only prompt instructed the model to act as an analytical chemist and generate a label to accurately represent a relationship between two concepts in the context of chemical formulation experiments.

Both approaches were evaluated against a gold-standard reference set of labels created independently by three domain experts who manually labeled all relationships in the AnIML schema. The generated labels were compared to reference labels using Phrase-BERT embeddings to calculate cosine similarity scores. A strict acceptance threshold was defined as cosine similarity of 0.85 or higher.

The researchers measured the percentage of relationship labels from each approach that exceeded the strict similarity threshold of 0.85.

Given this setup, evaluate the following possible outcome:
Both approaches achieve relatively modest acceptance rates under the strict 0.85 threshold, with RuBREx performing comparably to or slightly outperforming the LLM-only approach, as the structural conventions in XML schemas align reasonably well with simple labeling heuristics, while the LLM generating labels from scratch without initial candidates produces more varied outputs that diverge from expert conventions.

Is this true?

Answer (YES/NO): NO